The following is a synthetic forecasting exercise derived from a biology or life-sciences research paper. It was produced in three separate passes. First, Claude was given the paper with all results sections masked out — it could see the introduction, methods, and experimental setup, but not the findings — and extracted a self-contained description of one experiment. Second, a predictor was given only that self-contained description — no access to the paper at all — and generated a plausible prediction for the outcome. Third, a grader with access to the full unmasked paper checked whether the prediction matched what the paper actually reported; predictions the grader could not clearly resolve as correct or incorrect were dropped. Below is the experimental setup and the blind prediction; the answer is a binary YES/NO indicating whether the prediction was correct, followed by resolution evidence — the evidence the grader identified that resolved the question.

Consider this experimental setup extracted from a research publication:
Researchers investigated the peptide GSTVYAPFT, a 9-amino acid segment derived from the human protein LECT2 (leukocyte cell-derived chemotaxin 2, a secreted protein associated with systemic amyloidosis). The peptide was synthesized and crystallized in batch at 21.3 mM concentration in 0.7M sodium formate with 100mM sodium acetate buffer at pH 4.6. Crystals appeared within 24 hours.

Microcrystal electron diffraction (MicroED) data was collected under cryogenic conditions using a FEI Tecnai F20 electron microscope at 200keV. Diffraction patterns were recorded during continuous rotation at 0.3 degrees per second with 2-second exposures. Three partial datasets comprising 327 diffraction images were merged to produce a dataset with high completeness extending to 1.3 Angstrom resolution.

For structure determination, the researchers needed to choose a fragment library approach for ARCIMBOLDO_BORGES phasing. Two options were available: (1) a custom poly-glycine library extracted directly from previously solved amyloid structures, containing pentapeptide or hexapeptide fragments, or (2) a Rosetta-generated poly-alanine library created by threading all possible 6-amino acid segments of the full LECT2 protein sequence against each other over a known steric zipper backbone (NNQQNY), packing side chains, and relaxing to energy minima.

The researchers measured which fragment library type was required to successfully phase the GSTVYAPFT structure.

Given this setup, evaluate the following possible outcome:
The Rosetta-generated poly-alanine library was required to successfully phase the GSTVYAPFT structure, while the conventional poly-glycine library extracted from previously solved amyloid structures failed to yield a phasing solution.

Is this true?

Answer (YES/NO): YES